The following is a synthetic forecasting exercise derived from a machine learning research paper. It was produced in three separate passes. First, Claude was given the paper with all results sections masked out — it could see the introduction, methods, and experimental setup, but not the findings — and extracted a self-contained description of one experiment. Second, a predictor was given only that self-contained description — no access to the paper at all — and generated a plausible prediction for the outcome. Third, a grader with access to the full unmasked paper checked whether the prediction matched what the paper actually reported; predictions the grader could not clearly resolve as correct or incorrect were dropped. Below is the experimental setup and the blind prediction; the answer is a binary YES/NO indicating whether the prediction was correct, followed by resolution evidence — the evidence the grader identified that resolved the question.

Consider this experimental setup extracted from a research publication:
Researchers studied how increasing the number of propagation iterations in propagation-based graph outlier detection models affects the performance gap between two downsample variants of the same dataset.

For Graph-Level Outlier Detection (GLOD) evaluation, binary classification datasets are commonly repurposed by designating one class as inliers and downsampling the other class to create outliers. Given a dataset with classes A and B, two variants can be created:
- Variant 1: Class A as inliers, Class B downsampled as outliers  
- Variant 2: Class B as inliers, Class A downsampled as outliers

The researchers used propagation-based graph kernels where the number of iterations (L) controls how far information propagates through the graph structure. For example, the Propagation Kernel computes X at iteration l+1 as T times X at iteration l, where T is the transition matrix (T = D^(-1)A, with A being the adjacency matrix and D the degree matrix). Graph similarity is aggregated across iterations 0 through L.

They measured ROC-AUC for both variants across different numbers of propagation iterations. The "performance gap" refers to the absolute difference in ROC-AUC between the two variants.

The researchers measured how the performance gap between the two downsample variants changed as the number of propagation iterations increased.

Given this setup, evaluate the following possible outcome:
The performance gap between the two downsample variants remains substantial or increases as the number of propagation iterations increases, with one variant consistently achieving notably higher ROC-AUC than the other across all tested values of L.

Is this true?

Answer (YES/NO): YES